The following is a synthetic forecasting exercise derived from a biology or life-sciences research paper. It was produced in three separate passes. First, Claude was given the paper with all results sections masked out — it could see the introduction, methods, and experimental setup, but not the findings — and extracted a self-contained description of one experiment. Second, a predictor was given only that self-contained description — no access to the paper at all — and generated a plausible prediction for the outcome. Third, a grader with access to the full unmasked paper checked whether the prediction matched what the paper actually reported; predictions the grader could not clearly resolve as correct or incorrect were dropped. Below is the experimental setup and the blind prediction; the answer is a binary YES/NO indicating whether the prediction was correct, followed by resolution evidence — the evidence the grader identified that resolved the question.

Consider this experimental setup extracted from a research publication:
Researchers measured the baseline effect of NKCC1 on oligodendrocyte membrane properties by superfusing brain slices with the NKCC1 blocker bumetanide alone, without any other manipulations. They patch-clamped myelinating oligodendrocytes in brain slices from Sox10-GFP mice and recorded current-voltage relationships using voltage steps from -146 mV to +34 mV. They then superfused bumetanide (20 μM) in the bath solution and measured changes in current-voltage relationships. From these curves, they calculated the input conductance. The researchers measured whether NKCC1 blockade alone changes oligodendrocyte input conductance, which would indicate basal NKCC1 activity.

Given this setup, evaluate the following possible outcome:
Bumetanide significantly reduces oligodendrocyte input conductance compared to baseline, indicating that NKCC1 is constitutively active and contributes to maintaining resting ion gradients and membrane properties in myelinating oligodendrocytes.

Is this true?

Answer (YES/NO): YES